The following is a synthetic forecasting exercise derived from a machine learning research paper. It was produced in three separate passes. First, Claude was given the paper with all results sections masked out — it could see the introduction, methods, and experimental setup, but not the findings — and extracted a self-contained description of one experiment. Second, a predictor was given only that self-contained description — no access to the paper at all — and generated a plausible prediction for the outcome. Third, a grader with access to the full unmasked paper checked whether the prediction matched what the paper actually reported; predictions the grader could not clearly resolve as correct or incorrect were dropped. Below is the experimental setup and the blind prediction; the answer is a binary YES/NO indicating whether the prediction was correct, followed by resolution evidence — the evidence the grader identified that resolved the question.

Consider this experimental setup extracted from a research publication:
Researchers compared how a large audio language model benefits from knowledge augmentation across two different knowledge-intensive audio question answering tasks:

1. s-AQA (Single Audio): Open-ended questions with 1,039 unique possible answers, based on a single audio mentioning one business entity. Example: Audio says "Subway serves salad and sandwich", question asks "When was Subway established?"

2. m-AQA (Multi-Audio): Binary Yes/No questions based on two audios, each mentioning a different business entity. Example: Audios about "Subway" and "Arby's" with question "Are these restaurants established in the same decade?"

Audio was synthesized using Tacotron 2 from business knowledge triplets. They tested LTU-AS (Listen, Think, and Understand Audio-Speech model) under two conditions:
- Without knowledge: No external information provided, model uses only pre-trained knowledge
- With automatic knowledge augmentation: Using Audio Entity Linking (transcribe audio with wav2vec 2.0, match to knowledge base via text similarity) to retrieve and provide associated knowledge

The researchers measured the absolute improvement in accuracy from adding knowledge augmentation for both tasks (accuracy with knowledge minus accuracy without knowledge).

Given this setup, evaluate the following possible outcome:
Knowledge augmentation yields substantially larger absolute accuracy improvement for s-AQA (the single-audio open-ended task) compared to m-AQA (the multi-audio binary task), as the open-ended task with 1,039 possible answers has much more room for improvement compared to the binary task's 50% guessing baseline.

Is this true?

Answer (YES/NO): YES